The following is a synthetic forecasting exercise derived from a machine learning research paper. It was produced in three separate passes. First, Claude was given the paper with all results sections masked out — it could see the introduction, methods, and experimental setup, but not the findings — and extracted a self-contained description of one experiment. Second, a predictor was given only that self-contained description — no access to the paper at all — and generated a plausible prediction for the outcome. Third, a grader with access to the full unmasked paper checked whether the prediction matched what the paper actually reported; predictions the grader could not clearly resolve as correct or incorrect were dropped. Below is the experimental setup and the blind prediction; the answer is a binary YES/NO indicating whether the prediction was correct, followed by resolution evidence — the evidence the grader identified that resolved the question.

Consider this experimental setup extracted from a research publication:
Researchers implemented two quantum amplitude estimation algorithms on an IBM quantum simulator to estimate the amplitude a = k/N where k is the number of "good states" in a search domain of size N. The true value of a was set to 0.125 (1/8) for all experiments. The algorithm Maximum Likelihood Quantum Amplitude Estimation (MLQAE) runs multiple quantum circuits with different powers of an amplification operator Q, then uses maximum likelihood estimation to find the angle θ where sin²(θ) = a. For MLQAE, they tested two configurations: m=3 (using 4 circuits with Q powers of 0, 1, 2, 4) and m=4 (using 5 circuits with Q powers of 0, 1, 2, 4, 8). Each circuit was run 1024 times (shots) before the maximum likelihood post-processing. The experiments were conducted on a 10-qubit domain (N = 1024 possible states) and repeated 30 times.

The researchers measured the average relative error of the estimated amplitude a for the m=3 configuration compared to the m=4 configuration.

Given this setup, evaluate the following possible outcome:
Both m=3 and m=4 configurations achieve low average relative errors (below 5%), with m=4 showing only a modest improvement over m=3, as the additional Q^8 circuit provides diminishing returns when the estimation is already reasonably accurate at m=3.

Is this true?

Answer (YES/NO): NO